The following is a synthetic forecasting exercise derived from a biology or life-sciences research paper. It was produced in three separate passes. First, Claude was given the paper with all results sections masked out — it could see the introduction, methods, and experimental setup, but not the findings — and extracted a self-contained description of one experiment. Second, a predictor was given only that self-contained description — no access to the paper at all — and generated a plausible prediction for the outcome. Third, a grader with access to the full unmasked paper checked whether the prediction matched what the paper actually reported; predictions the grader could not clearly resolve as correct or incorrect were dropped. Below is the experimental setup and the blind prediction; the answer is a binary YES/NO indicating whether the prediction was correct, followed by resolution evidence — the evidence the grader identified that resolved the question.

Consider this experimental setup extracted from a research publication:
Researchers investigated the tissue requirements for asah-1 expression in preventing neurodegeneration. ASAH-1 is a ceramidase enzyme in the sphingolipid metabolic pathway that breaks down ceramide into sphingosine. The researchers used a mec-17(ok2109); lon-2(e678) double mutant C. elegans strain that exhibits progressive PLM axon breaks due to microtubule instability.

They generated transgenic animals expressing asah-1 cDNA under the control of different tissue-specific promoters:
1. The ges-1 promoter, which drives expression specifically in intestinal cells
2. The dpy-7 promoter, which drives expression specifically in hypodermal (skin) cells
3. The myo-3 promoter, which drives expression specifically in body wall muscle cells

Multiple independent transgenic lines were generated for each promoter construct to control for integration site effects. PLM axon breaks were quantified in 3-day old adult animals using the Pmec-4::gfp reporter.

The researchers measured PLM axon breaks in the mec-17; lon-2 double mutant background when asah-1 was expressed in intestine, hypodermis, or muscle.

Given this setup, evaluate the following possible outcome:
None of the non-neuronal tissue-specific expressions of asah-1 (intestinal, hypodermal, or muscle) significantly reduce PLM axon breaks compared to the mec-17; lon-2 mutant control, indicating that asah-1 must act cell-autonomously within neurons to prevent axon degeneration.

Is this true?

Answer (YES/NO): NO